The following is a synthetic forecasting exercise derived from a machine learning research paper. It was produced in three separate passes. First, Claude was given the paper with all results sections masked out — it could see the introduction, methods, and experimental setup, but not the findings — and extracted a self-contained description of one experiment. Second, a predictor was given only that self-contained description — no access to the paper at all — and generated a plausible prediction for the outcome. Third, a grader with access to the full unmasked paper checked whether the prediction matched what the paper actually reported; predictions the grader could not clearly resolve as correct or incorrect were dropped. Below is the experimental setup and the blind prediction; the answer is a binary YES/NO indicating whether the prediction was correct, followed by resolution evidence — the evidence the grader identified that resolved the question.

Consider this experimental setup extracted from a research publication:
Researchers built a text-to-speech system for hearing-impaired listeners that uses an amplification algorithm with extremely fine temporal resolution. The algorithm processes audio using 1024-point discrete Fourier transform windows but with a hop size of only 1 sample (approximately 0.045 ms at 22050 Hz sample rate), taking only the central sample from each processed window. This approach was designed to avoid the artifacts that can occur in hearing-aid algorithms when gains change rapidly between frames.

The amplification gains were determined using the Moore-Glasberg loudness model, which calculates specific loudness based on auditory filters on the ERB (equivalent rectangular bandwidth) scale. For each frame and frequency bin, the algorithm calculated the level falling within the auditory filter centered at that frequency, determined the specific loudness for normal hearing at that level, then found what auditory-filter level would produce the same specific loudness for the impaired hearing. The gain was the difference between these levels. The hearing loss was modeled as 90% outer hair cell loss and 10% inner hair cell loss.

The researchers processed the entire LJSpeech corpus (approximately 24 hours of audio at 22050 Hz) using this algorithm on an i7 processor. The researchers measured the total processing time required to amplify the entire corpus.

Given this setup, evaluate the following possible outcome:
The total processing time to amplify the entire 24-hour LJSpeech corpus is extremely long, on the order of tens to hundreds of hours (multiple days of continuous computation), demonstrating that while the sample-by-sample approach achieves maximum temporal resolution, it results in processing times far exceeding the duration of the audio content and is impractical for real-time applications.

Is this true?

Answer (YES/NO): YES